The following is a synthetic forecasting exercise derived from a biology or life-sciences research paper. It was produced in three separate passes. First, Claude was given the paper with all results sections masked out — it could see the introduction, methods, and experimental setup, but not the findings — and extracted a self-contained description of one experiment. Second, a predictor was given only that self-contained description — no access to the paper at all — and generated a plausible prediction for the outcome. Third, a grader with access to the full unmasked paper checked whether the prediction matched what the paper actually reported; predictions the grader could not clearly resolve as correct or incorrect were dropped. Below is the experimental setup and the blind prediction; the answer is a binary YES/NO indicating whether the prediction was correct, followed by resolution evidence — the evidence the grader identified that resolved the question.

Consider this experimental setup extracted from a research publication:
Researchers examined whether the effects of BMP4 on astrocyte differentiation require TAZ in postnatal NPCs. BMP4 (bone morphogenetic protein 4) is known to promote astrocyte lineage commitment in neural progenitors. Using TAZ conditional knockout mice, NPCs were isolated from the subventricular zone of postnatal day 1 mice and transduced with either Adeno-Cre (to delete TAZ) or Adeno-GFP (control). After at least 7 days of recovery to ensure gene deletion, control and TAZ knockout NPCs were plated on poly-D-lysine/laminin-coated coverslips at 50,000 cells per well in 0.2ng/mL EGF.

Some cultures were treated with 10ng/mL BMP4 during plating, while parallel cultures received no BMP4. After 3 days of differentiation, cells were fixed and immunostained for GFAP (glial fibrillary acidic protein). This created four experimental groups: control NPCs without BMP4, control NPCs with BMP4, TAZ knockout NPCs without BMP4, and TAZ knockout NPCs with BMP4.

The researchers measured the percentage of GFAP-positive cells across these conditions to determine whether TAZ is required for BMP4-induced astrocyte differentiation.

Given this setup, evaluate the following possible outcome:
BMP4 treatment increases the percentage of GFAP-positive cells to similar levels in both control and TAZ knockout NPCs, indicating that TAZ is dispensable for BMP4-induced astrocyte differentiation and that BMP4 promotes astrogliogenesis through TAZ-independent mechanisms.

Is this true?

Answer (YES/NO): YES